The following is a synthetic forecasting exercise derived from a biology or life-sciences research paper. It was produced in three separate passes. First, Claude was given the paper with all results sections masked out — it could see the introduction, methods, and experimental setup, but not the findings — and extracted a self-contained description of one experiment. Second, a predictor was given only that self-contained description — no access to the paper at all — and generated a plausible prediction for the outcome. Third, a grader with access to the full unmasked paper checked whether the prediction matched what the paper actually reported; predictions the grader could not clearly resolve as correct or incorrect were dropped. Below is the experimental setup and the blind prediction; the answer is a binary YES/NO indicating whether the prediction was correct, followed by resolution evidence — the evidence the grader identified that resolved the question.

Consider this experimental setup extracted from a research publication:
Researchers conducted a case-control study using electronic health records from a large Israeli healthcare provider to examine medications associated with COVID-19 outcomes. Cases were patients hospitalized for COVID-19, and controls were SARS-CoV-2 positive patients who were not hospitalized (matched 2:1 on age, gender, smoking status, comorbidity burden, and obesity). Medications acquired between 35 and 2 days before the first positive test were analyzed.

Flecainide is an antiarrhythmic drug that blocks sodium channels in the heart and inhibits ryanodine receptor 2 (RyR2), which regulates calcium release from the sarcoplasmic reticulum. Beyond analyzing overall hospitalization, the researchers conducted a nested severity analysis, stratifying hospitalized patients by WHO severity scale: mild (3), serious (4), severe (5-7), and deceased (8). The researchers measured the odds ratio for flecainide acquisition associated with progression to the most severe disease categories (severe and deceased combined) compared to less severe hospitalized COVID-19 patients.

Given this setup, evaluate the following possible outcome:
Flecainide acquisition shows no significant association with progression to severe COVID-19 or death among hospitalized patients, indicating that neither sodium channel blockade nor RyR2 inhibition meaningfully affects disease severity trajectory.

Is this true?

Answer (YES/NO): NO